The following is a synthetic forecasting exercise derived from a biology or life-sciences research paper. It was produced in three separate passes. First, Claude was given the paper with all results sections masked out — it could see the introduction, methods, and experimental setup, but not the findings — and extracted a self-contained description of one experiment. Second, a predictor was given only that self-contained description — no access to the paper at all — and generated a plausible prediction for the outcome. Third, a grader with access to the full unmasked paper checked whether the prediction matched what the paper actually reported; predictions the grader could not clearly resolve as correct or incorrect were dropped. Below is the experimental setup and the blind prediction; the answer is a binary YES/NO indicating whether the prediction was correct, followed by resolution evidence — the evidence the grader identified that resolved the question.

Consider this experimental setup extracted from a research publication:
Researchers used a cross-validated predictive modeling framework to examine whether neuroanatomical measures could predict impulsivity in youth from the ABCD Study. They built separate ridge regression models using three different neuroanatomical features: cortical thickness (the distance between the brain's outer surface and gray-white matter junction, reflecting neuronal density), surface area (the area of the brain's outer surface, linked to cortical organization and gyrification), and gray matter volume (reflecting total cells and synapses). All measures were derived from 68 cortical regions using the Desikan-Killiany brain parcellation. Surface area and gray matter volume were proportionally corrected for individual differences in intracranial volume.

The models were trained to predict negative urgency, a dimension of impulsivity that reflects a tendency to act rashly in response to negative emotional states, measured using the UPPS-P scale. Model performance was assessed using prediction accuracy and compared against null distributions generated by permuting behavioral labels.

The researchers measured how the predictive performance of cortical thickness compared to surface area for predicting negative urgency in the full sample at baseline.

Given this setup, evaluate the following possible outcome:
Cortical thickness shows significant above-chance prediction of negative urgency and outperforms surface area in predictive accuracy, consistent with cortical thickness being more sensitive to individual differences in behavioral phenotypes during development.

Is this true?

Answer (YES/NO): YES